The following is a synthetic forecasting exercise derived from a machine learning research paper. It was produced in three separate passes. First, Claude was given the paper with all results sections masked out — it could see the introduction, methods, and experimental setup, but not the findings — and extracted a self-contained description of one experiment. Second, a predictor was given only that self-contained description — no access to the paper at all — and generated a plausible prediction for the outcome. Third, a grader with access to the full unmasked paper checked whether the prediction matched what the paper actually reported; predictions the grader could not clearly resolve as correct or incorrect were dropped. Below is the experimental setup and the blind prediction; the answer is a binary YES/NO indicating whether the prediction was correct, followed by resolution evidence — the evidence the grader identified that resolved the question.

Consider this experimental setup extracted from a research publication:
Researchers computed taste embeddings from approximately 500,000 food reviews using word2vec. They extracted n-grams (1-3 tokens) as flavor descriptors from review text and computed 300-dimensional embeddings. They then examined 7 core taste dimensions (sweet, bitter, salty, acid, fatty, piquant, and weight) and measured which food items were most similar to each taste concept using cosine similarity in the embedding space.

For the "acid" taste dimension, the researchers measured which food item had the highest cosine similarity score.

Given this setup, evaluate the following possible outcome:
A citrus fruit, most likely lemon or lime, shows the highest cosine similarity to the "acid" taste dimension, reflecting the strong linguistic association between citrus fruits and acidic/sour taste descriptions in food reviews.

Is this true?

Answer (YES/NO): NO